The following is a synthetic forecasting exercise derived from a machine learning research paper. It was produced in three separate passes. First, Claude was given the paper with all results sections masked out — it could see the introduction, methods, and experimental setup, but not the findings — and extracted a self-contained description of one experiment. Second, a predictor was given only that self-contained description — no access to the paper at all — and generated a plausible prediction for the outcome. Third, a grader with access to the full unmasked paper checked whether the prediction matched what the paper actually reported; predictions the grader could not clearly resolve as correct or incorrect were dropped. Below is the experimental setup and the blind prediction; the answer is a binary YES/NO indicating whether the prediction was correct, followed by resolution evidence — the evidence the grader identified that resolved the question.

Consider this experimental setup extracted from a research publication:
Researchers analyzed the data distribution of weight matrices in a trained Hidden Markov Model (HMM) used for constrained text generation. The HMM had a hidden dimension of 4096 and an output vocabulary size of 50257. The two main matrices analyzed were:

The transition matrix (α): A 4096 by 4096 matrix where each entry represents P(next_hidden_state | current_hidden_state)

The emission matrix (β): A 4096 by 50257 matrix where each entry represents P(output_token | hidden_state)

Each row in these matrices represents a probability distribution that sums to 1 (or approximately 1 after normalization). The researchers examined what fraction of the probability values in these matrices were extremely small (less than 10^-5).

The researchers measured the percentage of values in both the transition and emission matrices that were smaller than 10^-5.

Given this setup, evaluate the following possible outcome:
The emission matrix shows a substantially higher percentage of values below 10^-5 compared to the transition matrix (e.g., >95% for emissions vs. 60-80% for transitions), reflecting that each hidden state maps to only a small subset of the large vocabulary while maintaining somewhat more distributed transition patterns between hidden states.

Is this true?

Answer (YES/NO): NO